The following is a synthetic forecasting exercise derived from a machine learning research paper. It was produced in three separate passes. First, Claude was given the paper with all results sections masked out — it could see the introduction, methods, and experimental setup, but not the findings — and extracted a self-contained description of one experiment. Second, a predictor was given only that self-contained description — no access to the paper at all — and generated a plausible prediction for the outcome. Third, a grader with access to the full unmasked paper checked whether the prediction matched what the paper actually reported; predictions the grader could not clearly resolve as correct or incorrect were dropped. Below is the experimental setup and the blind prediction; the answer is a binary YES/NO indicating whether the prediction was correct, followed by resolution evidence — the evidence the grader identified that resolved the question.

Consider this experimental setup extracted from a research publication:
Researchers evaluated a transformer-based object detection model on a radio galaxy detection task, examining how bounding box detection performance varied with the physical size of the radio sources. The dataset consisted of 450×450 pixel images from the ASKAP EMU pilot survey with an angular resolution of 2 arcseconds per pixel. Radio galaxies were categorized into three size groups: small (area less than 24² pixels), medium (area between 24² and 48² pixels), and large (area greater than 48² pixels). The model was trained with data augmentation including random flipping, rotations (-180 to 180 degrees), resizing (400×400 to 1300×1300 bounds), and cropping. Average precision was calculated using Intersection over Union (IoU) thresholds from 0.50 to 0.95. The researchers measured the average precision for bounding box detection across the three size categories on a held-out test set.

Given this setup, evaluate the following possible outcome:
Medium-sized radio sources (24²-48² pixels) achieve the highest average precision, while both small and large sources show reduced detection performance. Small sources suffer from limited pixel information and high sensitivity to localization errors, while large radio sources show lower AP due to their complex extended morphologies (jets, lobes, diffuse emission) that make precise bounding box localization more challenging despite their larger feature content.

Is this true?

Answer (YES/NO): YES